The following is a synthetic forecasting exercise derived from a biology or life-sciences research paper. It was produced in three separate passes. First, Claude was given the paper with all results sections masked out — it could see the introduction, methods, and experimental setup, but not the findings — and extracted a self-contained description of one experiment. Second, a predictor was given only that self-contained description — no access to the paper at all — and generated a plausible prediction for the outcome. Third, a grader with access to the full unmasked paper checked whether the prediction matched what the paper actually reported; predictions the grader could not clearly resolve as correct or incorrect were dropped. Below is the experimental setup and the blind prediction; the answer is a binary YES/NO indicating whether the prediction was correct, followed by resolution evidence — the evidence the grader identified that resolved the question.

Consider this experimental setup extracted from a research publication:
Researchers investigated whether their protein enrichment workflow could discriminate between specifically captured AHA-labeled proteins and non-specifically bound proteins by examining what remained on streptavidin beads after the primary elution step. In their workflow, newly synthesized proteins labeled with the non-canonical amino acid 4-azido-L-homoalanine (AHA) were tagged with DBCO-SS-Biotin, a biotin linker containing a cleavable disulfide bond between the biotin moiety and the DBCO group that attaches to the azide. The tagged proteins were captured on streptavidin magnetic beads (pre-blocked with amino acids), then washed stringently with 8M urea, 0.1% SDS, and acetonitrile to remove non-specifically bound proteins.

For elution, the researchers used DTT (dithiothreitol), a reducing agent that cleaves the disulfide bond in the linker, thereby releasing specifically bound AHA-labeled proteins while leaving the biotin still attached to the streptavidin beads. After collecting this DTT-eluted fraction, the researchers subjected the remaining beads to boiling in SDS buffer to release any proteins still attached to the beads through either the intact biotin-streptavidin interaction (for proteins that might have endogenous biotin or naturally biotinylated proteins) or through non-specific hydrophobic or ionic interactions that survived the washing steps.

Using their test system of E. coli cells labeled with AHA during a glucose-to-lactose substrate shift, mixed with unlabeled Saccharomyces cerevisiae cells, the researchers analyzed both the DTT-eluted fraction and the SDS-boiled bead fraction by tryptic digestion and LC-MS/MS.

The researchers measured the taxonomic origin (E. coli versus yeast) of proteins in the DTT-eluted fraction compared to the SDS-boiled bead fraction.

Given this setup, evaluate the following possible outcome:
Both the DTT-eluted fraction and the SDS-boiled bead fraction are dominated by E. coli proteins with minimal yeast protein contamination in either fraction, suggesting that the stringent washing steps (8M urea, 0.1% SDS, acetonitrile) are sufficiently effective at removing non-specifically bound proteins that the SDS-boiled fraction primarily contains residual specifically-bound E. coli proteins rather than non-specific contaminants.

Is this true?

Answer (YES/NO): NO